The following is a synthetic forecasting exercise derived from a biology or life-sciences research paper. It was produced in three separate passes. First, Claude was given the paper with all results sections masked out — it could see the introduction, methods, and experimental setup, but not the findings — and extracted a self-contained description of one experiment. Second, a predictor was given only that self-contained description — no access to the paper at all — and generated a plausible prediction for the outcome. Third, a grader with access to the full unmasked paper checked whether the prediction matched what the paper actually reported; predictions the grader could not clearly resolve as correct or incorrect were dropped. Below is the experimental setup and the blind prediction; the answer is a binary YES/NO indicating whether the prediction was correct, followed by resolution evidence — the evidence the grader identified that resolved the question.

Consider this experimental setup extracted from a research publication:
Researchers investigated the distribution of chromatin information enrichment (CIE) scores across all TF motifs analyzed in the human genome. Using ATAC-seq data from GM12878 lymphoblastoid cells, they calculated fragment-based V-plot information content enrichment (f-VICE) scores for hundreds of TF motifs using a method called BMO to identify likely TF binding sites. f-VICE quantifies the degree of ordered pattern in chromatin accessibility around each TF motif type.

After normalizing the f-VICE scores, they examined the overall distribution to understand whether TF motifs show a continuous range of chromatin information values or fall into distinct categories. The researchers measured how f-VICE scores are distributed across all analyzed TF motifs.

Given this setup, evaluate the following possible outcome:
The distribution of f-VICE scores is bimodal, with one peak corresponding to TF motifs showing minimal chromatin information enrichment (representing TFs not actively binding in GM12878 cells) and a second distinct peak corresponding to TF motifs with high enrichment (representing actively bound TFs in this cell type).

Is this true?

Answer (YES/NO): NO